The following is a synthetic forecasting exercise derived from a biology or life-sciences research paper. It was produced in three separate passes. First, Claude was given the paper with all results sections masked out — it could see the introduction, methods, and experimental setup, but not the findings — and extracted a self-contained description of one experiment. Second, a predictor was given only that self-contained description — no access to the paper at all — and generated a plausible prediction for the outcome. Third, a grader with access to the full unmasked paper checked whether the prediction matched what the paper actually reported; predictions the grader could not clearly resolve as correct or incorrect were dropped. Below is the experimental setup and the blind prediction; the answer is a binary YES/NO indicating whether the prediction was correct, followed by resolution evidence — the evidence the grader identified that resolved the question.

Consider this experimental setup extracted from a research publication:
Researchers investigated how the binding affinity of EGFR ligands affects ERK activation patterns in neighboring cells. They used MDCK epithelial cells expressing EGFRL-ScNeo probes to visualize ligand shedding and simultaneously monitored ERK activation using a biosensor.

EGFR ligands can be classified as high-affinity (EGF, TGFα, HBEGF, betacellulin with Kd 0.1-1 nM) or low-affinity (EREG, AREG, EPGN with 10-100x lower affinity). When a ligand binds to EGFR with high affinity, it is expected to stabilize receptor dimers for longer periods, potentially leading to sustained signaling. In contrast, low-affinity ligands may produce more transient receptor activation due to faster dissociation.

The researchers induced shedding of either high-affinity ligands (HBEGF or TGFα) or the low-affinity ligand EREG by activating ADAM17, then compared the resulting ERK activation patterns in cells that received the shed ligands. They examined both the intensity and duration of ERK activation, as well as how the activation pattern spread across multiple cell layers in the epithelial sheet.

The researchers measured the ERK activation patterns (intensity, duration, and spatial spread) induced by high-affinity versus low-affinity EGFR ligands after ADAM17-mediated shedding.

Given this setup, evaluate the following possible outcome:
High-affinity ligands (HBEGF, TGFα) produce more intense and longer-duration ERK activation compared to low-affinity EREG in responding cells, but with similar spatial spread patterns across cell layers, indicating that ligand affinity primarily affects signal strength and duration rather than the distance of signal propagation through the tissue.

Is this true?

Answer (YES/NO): NO